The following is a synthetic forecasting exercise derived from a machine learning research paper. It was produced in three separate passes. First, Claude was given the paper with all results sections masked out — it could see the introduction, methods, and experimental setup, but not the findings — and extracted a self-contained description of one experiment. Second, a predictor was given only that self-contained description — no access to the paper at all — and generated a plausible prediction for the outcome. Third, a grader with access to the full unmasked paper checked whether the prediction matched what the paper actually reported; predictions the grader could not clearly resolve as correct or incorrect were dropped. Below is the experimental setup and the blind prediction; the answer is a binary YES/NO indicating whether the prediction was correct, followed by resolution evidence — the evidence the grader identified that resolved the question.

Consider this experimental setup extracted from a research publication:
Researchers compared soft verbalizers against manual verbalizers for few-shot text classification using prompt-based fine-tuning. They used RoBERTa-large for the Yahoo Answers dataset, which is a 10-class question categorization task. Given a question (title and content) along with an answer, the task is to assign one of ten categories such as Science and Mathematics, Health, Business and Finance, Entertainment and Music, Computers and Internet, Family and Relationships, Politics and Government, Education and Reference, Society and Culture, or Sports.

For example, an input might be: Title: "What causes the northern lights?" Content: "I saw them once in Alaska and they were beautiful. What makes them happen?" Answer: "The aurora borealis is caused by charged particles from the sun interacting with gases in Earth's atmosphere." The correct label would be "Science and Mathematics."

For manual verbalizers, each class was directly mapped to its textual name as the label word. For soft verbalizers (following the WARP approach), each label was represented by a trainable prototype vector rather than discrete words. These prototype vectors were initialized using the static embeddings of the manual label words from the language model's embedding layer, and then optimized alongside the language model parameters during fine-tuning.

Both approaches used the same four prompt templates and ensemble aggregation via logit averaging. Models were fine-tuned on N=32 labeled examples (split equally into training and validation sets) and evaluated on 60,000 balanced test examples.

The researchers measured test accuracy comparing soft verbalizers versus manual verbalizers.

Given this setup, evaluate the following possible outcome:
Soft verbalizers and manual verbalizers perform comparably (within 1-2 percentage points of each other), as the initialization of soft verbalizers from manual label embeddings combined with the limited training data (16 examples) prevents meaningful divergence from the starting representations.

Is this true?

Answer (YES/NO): NO